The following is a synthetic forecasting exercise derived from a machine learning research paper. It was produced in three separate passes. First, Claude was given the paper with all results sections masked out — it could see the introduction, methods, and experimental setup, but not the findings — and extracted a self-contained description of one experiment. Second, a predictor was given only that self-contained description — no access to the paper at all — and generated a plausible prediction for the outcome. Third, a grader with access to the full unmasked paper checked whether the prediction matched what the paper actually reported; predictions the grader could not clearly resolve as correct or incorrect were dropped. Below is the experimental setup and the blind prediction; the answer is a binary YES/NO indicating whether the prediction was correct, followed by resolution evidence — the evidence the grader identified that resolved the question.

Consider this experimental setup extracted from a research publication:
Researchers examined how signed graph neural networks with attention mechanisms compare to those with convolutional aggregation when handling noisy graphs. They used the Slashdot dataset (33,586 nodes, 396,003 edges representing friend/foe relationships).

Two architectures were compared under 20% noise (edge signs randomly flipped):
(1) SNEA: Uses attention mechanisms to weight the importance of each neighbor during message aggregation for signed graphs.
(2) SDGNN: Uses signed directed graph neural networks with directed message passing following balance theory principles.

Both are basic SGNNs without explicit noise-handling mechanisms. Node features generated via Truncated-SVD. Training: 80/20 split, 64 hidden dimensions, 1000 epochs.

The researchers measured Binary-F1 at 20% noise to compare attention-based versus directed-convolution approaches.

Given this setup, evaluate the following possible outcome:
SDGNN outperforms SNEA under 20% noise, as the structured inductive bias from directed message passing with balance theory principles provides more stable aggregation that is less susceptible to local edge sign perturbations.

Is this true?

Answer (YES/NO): NO